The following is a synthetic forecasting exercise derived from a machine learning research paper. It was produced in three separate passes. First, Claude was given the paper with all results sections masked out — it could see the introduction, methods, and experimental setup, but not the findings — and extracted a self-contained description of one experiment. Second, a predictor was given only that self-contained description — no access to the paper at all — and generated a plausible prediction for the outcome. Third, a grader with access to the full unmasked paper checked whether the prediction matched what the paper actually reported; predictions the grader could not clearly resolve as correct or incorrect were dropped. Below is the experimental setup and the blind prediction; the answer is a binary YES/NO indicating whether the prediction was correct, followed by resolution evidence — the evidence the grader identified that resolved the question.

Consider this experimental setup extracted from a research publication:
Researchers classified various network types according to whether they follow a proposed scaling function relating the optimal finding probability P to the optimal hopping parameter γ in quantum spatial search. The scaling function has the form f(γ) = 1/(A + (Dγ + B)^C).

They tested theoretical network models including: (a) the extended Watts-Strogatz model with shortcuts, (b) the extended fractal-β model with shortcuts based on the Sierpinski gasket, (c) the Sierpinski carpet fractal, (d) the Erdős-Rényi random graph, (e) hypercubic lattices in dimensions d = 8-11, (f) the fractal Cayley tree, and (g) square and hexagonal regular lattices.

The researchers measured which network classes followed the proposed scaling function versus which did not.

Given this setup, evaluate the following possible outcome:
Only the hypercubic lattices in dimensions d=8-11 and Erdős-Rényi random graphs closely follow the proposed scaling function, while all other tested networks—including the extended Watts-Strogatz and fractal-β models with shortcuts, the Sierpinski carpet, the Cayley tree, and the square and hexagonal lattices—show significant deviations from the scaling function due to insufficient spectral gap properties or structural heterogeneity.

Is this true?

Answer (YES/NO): NO